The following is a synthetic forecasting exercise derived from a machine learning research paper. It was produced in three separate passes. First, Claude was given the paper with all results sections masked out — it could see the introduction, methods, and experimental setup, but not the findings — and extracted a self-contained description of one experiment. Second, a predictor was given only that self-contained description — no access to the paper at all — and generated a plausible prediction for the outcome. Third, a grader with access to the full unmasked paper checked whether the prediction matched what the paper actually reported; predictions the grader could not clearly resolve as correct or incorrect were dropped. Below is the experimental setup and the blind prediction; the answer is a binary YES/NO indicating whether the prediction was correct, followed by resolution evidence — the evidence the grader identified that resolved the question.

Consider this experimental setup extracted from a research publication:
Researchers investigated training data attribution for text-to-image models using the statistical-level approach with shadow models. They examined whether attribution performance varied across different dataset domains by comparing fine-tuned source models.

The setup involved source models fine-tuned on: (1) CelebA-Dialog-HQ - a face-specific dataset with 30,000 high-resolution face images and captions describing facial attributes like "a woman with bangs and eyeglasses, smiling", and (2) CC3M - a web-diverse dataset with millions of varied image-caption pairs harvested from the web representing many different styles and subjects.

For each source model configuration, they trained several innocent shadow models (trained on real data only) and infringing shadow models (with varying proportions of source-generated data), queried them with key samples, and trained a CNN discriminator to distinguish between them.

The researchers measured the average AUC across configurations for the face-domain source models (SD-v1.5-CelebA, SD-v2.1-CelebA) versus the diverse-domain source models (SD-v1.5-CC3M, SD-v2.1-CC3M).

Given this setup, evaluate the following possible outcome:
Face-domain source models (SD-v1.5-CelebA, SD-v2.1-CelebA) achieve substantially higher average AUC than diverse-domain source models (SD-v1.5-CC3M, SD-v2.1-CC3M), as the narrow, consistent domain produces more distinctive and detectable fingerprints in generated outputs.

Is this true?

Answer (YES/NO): NO